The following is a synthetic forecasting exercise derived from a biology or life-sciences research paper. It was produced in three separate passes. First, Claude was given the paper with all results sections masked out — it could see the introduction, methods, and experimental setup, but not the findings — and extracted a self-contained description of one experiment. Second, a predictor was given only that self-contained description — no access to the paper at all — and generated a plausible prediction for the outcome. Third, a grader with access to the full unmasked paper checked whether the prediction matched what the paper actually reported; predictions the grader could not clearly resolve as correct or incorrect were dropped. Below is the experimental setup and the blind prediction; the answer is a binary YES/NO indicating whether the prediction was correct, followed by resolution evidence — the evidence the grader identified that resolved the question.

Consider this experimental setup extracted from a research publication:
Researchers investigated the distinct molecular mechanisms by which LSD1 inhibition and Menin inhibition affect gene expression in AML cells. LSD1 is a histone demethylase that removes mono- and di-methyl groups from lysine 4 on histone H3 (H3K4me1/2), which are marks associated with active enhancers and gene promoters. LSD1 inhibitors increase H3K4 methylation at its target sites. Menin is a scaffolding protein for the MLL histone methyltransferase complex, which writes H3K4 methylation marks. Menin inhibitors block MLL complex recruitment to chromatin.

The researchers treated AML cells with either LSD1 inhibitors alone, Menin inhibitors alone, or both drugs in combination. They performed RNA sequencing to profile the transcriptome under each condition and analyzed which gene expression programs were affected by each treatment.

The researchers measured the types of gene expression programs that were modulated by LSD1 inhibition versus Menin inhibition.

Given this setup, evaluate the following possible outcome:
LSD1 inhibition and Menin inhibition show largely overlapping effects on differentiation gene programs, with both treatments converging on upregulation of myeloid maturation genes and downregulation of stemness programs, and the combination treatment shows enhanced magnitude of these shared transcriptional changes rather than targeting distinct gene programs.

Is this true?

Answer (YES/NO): NO